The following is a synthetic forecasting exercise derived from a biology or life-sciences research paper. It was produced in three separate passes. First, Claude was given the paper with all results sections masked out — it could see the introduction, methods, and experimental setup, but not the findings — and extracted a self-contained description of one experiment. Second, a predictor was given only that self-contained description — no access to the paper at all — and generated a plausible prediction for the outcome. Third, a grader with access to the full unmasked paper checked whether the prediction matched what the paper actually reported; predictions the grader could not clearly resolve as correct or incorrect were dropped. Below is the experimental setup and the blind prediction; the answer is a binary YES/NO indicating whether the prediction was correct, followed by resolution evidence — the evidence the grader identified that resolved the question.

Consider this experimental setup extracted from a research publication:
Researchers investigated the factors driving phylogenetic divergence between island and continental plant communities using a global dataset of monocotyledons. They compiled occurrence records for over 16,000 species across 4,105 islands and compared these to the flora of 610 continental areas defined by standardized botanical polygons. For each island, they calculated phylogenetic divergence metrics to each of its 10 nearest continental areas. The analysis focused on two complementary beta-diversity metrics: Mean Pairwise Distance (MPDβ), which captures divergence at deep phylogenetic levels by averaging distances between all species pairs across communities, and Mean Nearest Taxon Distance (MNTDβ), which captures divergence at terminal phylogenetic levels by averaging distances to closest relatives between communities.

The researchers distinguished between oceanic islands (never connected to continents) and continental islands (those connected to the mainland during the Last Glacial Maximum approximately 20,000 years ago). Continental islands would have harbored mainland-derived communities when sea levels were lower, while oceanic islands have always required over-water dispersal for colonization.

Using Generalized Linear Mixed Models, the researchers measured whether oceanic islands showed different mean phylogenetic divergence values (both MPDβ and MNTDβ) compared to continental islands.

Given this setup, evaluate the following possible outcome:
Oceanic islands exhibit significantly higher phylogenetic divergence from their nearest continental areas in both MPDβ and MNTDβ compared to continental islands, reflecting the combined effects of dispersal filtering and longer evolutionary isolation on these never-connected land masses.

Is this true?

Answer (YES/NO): NO